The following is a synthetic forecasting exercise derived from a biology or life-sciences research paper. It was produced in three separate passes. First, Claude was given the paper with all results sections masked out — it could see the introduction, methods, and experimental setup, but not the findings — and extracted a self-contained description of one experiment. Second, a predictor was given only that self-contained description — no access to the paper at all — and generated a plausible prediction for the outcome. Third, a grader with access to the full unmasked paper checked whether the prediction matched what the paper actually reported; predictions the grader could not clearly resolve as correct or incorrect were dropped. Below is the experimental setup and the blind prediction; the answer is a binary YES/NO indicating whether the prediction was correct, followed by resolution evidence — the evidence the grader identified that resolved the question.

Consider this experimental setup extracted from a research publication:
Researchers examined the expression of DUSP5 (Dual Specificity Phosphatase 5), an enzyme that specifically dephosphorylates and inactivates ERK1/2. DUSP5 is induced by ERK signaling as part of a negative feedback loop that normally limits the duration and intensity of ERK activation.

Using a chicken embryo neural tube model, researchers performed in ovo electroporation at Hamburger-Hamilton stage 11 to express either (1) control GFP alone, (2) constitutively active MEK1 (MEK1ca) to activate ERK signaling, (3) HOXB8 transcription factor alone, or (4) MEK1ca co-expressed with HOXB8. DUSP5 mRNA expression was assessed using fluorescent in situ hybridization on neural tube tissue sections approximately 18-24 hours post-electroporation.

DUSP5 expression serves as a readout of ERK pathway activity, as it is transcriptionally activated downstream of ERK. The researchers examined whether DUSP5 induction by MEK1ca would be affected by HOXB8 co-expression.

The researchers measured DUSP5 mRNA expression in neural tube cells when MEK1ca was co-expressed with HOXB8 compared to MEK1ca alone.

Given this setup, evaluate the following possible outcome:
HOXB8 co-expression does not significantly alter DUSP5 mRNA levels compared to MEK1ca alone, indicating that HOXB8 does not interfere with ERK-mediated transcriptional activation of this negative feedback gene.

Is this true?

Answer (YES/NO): NO